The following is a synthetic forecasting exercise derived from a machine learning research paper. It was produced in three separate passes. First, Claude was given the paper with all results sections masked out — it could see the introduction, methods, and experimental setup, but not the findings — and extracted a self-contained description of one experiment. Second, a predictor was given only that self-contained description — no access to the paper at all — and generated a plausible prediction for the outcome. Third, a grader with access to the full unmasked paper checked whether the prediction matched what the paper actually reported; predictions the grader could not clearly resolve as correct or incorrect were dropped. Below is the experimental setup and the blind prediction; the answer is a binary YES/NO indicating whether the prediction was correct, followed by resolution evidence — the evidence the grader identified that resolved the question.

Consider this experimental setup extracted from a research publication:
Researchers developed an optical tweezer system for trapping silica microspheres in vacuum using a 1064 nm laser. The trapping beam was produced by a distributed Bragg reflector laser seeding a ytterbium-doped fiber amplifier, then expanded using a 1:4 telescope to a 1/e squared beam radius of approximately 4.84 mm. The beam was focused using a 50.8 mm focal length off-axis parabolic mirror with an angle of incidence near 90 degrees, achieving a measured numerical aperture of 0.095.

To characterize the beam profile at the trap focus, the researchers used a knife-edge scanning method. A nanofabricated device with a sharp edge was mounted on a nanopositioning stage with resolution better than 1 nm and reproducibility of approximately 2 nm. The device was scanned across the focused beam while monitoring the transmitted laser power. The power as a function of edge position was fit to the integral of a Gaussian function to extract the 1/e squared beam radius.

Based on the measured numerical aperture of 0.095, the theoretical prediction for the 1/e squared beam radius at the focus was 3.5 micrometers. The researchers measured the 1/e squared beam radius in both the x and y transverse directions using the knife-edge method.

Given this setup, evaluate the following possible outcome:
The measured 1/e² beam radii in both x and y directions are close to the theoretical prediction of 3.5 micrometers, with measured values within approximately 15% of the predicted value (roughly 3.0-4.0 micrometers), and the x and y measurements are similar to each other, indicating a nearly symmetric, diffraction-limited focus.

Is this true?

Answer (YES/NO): YES